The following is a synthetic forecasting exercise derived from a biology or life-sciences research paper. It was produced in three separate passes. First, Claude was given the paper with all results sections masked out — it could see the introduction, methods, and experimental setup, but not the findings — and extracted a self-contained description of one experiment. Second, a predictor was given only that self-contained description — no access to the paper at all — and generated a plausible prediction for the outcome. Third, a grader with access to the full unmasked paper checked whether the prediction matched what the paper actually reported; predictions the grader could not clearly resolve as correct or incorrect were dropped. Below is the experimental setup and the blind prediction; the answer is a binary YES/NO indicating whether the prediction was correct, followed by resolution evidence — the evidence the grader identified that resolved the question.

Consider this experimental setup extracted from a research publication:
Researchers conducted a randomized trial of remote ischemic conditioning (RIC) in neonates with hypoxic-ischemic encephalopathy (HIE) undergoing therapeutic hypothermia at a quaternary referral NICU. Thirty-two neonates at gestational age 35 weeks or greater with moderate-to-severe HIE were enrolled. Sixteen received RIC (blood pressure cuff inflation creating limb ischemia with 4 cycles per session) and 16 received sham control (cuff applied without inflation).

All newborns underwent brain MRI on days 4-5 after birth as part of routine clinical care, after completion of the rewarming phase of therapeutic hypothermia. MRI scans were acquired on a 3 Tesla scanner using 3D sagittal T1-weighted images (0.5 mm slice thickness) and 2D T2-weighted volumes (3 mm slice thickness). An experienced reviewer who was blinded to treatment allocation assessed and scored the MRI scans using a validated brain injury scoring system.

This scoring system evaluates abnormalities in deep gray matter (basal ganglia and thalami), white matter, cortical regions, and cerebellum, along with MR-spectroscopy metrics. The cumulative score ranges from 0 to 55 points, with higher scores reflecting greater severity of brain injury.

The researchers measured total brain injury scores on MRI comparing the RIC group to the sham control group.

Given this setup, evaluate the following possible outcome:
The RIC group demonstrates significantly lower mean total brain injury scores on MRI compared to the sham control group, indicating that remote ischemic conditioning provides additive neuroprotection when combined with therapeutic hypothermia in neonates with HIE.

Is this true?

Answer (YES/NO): NO